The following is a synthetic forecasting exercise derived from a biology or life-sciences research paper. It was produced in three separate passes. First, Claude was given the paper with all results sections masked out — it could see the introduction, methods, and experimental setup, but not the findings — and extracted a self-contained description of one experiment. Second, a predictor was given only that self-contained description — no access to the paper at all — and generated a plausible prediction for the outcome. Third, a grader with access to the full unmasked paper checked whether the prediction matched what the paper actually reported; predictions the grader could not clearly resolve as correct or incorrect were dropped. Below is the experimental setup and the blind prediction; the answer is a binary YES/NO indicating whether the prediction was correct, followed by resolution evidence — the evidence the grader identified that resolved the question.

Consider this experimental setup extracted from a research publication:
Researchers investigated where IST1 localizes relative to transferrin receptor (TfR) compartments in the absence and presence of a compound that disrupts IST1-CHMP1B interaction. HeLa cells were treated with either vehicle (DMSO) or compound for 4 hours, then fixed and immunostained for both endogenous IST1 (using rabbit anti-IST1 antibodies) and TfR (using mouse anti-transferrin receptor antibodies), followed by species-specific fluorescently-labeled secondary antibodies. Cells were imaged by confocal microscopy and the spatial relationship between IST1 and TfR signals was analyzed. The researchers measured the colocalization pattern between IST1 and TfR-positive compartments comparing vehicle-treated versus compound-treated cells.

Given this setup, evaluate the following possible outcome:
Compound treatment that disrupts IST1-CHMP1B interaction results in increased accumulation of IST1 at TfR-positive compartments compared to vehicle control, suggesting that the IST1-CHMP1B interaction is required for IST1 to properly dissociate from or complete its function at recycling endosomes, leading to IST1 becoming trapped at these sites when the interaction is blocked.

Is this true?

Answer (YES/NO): YES